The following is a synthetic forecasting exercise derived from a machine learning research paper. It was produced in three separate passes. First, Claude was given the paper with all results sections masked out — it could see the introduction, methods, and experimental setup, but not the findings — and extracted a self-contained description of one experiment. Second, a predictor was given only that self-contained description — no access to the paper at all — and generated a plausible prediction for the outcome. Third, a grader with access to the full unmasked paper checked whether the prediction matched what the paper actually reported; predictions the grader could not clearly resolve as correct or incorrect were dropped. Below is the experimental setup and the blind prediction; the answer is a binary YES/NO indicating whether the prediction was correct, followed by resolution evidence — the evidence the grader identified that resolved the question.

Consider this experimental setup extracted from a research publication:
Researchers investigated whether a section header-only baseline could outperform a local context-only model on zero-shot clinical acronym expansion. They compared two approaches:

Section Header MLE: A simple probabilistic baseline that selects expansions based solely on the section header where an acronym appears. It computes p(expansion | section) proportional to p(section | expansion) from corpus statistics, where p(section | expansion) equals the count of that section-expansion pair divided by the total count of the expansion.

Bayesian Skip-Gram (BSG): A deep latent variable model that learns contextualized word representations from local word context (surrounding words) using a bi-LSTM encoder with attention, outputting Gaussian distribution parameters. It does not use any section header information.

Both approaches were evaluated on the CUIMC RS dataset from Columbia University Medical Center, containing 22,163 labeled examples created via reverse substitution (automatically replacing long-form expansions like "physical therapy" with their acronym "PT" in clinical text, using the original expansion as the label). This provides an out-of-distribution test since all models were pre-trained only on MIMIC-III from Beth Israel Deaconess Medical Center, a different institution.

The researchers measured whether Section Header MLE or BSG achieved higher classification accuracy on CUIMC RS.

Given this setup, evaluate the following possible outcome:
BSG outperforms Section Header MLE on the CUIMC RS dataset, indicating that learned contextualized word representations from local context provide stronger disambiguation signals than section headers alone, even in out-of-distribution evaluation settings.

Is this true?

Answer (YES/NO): YES